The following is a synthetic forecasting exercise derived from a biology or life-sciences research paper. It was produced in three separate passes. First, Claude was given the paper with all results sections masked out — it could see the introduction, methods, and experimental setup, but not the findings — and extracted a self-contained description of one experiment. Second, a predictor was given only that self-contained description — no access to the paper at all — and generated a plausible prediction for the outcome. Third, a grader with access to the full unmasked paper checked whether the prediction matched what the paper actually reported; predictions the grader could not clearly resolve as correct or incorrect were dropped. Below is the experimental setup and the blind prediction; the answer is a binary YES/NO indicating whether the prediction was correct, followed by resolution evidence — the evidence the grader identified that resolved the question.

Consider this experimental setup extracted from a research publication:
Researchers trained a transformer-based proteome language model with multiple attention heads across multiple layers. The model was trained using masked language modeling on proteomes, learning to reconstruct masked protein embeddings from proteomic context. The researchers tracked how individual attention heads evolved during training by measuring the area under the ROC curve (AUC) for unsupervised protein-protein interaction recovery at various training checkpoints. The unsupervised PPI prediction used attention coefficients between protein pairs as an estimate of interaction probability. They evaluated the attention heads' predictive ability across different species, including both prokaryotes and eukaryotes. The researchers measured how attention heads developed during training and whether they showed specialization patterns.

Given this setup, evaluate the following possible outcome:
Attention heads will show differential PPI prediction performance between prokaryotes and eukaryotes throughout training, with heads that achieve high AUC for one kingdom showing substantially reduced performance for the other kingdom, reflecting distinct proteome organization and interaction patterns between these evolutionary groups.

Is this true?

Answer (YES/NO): NO